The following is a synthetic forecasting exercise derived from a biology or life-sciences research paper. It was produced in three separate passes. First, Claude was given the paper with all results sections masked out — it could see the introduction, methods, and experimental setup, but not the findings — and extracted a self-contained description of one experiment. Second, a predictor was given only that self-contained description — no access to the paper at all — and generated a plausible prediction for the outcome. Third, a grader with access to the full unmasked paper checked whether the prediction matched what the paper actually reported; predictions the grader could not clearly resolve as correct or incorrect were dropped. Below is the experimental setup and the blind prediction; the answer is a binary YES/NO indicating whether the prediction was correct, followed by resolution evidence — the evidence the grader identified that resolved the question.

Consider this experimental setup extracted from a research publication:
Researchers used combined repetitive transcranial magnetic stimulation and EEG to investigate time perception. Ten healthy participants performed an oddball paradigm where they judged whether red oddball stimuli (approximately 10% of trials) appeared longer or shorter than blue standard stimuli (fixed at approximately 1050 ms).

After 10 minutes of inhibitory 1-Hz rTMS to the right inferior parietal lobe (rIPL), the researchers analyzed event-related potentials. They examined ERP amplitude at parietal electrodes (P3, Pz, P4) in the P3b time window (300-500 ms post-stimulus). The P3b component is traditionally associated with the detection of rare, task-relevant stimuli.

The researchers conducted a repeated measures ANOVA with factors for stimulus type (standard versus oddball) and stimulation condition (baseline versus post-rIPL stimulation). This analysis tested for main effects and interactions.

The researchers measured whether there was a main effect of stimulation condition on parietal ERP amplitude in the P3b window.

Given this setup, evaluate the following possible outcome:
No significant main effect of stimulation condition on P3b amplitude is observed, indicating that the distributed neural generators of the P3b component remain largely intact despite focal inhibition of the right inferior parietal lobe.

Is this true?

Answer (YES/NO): NO